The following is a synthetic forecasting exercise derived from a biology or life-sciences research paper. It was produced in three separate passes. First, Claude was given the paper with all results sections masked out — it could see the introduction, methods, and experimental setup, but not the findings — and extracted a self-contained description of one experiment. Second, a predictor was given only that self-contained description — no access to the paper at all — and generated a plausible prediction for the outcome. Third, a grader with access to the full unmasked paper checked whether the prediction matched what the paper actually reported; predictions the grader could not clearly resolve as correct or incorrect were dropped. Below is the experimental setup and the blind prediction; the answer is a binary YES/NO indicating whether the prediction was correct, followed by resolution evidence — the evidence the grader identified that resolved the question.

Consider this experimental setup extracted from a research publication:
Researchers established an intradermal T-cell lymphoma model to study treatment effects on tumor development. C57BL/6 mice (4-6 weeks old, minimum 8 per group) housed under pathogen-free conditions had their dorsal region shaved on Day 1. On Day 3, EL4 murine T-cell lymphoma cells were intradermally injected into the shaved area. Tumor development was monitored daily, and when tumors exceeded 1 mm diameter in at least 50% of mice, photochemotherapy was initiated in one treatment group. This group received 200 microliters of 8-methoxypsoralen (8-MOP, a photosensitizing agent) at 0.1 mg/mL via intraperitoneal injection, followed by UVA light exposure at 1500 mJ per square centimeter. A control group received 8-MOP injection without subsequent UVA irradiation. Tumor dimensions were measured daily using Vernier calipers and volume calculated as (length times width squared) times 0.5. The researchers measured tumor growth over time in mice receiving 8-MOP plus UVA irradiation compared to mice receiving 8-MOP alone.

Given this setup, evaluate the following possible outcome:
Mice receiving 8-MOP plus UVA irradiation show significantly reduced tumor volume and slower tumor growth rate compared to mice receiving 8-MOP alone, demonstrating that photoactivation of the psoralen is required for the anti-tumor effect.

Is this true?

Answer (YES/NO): YES